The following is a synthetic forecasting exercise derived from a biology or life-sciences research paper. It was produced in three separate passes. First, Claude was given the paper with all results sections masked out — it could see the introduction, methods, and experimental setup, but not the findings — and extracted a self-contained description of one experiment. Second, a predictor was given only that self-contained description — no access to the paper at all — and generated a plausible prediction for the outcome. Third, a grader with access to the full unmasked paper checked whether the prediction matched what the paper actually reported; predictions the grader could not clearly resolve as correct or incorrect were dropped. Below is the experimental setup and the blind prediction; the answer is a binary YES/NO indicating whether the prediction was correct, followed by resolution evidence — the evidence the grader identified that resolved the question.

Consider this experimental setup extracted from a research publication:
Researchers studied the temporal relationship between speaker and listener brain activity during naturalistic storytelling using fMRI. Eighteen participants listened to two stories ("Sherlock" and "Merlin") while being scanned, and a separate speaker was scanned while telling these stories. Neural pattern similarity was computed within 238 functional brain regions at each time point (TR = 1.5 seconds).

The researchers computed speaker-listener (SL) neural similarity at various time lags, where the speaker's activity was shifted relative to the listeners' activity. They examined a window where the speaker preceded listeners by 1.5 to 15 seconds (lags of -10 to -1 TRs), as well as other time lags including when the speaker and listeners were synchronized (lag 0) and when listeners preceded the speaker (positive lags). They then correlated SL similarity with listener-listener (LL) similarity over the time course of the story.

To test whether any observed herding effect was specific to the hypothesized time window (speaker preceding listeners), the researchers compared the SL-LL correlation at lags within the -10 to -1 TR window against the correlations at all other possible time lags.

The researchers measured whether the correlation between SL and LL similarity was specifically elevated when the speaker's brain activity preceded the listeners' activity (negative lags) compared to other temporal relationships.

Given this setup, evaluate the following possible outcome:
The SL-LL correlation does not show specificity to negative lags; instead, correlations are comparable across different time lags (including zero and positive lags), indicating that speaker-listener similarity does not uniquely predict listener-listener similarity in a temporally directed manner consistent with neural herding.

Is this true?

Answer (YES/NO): NO